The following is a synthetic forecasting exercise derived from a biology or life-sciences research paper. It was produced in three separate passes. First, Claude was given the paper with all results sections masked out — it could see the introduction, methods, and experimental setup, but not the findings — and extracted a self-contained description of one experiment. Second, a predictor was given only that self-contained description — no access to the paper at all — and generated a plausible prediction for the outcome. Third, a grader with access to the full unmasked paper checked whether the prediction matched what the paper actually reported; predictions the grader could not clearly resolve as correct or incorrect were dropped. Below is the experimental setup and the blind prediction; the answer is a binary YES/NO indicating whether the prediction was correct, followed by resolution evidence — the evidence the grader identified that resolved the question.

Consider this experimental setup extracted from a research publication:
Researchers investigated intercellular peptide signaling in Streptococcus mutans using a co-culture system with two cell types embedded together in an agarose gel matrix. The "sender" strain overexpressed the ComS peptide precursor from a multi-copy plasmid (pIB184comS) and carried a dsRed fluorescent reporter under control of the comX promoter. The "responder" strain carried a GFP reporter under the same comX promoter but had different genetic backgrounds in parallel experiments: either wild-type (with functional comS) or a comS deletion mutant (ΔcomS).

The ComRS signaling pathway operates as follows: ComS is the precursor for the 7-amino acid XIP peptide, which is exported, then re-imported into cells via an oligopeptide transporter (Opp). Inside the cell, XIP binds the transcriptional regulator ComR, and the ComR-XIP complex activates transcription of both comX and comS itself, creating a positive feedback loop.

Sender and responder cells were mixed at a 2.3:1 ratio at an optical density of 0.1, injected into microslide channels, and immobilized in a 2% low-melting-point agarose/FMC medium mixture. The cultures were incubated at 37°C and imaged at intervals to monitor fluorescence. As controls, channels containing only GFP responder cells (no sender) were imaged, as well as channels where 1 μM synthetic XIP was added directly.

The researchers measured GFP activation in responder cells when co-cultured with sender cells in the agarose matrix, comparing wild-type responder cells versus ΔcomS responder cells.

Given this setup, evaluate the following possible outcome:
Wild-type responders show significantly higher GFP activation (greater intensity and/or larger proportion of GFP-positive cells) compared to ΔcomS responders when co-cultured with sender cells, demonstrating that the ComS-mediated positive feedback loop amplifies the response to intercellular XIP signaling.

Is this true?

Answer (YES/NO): NO